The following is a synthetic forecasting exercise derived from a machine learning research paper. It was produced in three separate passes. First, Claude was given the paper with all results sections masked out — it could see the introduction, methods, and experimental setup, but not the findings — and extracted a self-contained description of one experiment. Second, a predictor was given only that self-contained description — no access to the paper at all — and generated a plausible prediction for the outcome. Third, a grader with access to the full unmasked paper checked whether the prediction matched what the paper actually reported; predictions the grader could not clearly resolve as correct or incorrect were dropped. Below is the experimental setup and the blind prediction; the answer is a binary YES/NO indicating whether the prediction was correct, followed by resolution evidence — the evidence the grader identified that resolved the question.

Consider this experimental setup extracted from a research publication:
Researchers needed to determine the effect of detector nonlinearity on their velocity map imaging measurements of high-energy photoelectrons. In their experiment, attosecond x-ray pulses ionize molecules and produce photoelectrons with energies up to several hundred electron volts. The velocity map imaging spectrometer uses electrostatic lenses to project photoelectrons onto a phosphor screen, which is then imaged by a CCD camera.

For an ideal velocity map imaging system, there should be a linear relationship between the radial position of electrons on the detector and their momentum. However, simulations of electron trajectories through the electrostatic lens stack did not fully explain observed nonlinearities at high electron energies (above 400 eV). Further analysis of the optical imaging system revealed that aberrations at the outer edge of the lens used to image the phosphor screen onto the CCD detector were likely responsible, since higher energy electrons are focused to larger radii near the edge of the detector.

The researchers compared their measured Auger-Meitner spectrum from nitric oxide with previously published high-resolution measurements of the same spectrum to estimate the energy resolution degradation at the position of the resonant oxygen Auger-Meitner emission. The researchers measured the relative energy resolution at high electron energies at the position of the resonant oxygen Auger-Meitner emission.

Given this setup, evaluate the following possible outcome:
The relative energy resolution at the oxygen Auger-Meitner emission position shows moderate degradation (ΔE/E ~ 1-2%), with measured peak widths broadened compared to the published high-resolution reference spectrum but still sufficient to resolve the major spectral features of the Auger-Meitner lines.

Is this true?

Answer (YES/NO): NO